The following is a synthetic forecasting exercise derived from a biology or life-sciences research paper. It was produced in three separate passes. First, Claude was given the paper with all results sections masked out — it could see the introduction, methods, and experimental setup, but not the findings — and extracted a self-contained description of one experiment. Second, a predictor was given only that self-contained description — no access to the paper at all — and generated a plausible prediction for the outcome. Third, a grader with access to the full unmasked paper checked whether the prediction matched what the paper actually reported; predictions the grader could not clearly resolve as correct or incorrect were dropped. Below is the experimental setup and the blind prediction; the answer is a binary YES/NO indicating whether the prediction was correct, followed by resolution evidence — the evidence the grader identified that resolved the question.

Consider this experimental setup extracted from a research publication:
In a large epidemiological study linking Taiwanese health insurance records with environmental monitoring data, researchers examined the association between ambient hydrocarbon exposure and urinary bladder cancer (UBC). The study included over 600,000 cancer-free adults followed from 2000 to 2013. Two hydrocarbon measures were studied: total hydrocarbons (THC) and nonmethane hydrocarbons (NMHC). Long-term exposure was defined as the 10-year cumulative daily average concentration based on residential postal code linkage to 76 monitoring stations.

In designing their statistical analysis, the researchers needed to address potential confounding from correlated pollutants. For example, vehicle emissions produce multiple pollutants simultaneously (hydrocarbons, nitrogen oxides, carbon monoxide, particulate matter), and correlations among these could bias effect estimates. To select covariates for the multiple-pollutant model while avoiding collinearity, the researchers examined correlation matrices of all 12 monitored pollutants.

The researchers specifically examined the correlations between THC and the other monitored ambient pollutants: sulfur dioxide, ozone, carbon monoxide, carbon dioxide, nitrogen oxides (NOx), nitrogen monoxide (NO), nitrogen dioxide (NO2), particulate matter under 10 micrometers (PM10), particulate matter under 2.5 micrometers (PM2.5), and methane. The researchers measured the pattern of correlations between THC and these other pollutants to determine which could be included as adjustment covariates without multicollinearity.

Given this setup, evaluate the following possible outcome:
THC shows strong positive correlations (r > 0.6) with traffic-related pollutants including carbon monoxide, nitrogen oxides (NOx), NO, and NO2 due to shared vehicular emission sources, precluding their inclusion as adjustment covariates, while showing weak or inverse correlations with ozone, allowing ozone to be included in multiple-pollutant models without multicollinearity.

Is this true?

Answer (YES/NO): NO